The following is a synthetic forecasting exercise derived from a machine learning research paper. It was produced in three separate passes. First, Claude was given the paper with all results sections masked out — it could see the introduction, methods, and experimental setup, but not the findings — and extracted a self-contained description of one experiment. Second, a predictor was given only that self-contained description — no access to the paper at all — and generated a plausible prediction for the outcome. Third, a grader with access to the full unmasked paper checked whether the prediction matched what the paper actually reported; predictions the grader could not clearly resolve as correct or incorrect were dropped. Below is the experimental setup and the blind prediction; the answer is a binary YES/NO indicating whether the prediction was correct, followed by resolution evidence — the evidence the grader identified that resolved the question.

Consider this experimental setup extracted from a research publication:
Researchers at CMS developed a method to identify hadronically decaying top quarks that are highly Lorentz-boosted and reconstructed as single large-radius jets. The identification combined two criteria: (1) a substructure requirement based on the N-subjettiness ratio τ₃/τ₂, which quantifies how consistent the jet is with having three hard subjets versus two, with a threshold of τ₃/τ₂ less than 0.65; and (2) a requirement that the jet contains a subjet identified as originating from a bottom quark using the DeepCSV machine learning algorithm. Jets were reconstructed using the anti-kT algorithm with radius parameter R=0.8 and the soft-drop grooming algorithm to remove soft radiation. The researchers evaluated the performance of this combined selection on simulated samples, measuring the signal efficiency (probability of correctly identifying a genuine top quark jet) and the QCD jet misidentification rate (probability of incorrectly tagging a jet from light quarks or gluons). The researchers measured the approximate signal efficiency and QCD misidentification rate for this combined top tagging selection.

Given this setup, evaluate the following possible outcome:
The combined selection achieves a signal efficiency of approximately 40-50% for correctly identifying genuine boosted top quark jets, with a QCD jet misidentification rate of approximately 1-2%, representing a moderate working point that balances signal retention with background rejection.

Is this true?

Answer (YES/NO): YES